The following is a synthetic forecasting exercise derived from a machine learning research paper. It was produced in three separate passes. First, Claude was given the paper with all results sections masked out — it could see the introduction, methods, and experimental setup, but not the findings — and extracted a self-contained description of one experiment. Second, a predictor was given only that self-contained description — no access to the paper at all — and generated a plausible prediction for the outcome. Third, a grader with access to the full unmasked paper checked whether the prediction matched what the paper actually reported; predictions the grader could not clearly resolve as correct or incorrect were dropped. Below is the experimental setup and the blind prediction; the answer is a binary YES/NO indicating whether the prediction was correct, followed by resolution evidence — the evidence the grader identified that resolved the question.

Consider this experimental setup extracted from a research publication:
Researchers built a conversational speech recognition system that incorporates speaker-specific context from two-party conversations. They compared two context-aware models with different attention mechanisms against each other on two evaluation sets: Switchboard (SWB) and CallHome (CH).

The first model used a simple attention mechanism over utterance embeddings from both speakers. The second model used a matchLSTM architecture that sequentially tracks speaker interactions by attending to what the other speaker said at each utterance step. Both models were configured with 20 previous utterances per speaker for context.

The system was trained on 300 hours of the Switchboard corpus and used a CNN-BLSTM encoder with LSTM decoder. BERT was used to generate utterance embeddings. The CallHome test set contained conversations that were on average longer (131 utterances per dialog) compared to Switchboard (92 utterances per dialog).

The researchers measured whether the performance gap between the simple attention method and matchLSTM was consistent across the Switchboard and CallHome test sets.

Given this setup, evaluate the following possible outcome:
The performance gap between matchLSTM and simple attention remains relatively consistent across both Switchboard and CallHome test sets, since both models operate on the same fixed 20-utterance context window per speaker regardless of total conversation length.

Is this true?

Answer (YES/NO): YES